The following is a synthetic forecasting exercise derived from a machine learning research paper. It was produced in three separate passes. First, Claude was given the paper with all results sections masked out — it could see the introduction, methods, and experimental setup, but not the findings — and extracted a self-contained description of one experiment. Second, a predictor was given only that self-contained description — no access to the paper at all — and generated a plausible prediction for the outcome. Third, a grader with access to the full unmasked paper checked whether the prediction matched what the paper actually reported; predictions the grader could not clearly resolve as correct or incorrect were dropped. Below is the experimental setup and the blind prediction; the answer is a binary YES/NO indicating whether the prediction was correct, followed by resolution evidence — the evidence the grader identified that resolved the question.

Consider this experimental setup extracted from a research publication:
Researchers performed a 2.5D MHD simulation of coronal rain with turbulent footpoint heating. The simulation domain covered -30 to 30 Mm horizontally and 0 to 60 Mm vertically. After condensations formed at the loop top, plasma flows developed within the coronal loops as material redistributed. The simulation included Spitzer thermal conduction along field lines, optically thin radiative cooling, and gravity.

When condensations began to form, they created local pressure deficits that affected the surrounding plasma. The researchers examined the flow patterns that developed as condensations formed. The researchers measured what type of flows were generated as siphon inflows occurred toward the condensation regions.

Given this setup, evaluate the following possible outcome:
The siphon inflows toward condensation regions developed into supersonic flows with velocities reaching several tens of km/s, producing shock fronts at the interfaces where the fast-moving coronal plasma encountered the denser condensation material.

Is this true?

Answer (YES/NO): YES